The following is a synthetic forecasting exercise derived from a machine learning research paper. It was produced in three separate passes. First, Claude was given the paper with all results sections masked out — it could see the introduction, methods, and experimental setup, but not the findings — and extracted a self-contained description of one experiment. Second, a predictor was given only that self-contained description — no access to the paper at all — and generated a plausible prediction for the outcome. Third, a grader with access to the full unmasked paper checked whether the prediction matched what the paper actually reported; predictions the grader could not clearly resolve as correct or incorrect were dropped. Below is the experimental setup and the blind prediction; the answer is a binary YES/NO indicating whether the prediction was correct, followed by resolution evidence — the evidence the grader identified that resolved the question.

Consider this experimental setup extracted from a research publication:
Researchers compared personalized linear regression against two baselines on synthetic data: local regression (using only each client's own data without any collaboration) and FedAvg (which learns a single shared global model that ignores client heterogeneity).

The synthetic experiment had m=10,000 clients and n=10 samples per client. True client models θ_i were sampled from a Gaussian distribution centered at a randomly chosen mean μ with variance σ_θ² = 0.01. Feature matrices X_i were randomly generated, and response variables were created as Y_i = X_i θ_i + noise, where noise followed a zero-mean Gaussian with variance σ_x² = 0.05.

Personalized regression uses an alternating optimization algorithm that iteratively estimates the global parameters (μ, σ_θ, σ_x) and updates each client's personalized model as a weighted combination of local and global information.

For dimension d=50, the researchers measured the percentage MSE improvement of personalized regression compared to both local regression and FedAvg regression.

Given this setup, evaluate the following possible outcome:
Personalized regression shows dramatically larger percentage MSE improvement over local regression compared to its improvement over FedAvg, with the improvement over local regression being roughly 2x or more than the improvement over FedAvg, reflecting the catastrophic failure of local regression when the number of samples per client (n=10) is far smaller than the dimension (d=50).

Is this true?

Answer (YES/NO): NO